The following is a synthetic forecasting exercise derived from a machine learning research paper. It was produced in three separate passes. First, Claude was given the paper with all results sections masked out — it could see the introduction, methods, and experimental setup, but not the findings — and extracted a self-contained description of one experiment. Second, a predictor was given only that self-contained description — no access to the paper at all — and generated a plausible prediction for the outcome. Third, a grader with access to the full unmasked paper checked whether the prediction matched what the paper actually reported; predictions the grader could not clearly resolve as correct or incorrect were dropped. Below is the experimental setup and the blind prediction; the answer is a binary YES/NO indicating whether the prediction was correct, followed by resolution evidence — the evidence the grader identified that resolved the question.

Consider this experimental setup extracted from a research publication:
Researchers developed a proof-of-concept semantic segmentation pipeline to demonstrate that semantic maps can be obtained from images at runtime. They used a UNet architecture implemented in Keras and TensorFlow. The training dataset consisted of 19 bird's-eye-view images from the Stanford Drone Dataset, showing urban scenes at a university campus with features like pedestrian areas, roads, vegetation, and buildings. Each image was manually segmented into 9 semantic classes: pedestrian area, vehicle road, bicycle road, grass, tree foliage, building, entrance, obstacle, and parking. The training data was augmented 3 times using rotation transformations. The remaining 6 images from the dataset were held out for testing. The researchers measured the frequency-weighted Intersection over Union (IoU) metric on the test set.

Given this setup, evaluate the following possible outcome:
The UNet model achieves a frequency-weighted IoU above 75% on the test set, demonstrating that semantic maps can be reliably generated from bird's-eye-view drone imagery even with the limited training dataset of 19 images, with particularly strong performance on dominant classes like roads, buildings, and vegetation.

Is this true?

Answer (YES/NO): NO